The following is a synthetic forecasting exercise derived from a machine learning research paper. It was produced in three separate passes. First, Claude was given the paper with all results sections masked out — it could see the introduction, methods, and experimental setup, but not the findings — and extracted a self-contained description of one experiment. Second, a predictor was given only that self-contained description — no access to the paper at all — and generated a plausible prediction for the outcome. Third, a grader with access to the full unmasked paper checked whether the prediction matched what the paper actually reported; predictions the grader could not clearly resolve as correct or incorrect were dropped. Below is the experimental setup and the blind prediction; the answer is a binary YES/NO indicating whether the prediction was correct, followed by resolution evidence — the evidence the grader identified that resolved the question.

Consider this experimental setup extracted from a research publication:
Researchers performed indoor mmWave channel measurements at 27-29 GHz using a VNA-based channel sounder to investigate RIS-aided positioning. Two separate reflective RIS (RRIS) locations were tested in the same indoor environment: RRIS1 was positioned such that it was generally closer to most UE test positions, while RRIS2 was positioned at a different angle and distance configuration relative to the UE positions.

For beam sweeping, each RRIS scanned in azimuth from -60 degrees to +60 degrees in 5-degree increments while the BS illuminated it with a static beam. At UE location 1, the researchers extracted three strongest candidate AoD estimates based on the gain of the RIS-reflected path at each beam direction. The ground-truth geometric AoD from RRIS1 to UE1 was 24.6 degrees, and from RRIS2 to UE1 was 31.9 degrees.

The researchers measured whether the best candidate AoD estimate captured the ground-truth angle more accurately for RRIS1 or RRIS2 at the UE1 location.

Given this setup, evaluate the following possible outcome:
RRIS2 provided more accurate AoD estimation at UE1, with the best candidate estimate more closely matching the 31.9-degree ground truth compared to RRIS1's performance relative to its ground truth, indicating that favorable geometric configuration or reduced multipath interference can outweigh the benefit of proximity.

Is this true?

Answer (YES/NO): NO